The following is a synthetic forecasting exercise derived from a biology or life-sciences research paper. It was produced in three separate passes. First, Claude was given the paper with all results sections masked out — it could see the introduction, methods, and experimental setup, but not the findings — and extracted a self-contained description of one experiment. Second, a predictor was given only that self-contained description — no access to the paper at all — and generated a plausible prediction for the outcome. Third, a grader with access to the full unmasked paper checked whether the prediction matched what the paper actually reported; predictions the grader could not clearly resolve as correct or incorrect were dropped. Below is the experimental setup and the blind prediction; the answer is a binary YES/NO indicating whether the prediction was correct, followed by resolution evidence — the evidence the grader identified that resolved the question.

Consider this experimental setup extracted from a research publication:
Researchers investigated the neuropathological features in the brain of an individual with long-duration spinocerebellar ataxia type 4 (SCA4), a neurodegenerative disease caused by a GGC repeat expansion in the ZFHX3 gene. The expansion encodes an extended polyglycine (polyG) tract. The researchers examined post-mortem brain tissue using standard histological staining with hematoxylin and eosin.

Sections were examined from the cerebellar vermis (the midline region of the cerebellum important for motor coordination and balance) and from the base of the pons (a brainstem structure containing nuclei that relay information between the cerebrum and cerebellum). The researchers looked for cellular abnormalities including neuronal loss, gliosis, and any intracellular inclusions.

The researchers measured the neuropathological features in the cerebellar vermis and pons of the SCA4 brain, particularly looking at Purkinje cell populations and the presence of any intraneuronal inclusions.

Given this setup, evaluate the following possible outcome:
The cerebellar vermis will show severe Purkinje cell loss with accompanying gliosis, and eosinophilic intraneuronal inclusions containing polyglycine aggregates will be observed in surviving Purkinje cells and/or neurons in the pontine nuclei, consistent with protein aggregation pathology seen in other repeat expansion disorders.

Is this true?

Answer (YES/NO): NO